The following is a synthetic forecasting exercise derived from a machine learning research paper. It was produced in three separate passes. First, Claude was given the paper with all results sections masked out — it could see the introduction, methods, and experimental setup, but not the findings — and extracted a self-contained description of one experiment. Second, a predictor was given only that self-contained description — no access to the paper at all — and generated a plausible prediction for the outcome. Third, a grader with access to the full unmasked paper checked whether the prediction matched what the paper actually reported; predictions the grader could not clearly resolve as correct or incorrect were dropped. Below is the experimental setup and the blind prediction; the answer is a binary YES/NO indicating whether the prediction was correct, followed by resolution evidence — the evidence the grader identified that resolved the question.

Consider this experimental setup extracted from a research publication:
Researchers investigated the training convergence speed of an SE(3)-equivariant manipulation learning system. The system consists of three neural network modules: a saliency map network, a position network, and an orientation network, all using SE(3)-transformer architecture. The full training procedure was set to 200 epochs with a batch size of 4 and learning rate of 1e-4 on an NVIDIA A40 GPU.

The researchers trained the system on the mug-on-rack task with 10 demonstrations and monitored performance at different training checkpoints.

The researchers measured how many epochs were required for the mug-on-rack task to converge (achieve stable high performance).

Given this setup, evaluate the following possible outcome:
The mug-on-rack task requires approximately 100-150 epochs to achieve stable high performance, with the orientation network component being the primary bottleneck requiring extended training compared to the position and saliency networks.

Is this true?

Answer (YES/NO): NO